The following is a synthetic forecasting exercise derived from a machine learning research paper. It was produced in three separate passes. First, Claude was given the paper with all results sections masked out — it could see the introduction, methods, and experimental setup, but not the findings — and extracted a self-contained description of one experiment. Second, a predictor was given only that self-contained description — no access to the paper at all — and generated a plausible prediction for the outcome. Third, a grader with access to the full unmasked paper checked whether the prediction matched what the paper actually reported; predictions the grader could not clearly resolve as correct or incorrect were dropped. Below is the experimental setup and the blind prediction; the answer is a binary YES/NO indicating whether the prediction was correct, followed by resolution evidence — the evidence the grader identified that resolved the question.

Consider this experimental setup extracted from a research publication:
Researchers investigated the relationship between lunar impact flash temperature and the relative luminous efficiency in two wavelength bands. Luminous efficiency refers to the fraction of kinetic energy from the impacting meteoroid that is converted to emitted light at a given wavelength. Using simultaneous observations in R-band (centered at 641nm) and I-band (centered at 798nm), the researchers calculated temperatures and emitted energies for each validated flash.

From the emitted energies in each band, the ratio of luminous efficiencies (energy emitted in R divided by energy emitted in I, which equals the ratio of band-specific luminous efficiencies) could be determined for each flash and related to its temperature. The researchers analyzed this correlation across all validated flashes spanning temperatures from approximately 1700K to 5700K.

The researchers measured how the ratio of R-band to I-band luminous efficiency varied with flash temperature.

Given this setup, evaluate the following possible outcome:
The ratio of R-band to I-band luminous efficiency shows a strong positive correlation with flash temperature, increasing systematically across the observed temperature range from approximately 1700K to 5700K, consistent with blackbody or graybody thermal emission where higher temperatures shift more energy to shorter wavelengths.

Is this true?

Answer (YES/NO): YES